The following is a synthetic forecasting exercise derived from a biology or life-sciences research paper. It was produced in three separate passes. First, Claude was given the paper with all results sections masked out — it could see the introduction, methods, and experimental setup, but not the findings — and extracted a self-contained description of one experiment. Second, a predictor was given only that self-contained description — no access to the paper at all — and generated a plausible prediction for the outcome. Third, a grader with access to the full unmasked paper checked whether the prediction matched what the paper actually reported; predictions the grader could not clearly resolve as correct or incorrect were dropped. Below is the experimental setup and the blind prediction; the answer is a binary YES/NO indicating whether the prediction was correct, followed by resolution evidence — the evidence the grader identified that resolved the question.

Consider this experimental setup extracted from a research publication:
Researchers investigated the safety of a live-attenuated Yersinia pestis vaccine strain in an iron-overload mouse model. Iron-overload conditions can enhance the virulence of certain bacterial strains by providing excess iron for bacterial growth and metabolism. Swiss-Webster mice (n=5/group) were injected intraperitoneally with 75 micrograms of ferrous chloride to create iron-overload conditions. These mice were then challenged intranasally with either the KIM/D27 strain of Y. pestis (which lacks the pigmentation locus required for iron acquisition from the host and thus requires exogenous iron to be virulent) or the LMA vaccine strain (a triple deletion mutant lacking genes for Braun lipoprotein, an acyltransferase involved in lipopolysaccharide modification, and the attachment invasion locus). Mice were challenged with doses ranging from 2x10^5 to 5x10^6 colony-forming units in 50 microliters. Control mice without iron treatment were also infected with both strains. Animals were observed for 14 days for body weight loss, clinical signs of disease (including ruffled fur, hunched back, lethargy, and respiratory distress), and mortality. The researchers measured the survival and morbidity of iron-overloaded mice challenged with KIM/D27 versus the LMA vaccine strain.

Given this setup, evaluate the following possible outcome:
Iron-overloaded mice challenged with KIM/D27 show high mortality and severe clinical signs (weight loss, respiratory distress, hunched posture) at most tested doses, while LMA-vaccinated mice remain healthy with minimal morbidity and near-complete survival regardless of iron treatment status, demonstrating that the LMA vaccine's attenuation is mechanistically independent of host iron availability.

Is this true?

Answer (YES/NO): YES